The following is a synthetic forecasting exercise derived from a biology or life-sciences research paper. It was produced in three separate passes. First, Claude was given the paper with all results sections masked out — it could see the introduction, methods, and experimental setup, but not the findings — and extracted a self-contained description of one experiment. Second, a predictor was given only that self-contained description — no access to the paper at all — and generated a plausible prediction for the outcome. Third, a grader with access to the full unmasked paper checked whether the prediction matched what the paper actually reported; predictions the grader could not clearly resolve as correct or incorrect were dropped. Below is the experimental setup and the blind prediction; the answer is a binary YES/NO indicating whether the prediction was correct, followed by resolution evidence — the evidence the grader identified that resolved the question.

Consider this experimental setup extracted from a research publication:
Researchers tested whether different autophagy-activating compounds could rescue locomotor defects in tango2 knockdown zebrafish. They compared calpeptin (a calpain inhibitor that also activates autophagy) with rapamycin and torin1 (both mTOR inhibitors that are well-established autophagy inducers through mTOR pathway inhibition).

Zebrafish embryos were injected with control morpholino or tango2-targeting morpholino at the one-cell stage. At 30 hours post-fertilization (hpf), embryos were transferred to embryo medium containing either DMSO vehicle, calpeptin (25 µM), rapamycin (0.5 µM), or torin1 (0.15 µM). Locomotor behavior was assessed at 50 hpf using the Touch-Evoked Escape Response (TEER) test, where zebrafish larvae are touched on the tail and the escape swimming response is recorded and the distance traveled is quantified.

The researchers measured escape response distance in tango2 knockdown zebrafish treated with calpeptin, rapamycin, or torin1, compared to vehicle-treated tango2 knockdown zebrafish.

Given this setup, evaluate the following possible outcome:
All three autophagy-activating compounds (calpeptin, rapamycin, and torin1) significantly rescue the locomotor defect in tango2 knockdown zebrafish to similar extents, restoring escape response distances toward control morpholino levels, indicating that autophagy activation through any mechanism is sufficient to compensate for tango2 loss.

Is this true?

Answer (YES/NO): YES